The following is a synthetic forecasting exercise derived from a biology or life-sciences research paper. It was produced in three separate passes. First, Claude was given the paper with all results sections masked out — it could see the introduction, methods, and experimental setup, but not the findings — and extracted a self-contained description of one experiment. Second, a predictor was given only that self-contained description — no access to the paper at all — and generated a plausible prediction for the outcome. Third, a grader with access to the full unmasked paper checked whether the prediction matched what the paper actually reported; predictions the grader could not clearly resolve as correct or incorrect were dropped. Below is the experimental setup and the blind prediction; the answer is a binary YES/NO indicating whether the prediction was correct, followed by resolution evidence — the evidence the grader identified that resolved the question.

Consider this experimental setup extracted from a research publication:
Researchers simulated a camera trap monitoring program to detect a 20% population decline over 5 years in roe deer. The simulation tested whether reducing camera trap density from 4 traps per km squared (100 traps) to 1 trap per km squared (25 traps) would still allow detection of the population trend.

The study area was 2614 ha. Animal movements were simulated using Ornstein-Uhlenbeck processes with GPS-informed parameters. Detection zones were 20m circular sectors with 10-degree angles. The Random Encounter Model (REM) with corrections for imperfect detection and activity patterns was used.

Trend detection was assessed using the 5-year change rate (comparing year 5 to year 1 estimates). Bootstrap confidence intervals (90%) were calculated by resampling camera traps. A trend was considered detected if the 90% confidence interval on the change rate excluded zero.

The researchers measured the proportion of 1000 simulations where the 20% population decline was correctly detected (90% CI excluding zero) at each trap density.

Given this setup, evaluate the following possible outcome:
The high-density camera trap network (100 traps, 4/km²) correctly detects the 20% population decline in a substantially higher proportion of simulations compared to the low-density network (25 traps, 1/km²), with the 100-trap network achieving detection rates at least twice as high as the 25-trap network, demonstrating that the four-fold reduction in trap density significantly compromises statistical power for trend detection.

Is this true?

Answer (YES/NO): YES